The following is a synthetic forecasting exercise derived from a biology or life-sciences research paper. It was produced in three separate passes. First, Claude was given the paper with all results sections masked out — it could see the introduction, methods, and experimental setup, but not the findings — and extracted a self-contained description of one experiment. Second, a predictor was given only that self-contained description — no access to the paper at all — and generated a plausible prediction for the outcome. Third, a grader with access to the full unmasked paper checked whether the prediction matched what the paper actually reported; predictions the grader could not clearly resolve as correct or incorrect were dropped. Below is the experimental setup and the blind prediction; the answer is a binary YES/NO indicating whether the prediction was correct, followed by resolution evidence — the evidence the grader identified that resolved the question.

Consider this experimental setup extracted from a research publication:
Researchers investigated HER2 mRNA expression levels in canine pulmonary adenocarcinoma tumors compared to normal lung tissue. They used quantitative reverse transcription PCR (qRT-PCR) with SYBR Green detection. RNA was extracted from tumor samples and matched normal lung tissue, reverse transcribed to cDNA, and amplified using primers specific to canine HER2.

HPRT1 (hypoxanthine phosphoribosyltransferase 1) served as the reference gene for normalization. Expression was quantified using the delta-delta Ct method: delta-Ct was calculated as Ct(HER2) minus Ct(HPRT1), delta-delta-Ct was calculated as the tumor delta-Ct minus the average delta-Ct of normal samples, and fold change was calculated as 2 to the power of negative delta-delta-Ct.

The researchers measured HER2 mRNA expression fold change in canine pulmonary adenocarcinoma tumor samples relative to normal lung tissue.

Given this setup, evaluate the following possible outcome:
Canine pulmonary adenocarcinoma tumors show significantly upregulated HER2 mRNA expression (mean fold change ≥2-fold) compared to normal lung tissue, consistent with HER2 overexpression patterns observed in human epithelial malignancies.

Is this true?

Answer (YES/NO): NO